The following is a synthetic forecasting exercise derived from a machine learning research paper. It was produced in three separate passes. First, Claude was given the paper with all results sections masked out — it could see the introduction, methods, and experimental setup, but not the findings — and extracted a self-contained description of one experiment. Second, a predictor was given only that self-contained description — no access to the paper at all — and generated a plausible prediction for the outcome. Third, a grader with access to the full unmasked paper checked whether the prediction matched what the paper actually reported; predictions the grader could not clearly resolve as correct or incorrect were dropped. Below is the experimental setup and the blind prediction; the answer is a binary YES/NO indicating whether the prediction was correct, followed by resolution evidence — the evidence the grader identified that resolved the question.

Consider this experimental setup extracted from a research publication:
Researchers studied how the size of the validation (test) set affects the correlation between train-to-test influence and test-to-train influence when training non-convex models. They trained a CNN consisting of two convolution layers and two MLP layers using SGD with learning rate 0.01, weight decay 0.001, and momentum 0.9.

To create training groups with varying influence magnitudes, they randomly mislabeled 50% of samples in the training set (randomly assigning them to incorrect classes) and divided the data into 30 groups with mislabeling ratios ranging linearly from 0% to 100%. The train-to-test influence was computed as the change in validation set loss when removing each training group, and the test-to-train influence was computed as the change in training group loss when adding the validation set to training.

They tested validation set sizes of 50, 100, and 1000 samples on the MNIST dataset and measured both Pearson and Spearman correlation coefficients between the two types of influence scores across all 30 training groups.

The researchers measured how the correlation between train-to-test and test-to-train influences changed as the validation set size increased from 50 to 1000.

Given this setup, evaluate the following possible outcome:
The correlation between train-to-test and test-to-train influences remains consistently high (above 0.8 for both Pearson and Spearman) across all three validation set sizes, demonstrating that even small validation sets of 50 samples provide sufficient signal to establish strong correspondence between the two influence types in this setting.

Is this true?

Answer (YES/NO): YES